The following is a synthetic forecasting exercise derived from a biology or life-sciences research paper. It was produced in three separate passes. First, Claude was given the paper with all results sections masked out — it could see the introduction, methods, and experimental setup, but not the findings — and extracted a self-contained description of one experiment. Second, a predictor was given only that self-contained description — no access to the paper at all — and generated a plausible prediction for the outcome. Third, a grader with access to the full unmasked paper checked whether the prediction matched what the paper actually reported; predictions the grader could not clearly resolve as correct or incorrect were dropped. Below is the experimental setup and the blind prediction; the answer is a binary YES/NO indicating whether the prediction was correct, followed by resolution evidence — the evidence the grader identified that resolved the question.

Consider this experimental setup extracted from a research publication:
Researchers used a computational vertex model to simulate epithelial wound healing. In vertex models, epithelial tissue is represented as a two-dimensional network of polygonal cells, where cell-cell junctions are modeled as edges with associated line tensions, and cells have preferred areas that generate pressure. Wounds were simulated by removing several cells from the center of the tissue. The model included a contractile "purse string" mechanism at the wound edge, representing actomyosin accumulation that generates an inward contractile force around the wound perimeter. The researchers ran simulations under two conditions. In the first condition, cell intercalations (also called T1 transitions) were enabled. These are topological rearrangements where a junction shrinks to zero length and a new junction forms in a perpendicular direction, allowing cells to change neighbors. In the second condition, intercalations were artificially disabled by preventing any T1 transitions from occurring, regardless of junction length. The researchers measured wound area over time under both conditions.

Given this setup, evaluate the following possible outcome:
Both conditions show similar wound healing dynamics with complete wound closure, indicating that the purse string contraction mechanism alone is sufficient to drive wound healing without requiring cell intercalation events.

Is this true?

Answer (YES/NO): NO